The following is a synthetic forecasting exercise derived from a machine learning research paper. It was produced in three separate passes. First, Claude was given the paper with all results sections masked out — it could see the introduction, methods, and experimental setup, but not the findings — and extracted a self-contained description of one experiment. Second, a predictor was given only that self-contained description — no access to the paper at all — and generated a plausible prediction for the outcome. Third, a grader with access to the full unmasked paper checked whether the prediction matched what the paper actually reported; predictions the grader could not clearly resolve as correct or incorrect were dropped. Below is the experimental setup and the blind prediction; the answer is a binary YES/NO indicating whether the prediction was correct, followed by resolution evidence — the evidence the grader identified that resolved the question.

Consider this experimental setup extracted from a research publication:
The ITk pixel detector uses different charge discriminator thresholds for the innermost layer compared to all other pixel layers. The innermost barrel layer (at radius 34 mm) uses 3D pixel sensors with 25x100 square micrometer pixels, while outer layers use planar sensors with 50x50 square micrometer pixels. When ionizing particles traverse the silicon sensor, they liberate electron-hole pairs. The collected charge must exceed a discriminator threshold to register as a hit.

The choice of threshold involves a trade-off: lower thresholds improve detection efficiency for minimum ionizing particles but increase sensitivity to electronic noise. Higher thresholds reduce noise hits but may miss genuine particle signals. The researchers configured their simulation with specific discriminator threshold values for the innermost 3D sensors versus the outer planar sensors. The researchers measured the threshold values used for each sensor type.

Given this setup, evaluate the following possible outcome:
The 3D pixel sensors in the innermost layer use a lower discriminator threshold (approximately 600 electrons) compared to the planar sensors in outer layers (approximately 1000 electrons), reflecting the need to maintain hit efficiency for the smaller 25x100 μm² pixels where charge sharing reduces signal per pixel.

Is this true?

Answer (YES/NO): NO